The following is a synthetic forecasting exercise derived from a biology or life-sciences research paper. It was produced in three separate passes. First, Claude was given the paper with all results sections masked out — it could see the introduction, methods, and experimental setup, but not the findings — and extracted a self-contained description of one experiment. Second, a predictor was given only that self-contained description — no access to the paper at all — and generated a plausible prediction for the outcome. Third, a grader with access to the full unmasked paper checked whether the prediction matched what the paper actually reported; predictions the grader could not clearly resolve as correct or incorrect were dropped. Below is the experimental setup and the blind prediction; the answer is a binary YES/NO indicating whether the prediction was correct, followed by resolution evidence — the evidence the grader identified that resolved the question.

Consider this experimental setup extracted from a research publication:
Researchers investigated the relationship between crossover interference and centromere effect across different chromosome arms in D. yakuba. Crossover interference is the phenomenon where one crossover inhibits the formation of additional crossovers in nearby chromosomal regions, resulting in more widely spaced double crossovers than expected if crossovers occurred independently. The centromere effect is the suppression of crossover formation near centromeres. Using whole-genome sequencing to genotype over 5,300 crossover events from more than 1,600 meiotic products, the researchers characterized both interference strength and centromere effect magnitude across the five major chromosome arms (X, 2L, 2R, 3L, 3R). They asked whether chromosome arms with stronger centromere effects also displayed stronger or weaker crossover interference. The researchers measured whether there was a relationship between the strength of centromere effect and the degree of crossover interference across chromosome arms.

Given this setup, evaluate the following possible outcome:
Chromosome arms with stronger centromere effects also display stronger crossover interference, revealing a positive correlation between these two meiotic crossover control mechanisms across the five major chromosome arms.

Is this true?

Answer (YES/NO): YES